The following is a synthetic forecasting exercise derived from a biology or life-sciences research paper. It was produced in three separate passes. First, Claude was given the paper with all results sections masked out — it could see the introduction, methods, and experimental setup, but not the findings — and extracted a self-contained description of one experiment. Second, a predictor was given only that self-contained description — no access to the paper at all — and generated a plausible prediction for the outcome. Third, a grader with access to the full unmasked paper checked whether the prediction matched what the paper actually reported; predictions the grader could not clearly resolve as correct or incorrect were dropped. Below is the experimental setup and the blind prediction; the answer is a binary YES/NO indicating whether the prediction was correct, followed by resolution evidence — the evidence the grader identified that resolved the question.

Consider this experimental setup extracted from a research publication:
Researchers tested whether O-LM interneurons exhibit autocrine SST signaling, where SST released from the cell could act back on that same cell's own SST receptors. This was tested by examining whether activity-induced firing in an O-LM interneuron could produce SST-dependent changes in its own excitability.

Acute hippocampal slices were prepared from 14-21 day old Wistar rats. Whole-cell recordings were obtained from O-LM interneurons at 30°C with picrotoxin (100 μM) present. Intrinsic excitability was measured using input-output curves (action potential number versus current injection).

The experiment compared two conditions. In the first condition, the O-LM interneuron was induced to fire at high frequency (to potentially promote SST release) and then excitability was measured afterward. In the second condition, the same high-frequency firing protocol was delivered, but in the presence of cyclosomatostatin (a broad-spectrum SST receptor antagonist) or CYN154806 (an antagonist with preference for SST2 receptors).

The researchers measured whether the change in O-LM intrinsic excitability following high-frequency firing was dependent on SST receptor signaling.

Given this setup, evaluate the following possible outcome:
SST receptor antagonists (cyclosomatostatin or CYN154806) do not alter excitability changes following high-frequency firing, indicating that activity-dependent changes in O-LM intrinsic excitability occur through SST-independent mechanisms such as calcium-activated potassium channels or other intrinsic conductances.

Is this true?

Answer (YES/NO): NO